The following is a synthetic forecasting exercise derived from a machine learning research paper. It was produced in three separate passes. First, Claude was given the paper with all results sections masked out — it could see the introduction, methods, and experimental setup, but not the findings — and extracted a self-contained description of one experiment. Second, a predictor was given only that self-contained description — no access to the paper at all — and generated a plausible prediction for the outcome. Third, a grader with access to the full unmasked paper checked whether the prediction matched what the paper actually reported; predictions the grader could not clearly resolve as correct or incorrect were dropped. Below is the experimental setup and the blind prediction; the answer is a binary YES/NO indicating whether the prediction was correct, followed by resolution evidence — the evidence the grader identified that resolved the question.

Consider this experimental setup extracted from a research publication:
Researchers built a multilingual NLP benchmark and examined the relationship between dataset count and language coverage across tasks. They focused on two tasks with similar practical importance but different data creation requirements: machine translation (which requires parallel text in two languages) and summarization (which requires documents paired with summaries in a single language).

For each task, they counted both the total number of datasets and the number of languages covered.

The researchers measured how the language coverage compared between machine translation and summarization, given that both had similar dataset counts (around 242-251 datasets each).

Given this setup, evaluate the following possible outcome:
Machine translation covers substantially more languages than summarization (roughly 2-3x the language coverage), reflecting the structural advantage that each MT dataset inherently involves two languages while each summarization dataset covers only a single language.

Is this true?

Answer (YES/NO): NO